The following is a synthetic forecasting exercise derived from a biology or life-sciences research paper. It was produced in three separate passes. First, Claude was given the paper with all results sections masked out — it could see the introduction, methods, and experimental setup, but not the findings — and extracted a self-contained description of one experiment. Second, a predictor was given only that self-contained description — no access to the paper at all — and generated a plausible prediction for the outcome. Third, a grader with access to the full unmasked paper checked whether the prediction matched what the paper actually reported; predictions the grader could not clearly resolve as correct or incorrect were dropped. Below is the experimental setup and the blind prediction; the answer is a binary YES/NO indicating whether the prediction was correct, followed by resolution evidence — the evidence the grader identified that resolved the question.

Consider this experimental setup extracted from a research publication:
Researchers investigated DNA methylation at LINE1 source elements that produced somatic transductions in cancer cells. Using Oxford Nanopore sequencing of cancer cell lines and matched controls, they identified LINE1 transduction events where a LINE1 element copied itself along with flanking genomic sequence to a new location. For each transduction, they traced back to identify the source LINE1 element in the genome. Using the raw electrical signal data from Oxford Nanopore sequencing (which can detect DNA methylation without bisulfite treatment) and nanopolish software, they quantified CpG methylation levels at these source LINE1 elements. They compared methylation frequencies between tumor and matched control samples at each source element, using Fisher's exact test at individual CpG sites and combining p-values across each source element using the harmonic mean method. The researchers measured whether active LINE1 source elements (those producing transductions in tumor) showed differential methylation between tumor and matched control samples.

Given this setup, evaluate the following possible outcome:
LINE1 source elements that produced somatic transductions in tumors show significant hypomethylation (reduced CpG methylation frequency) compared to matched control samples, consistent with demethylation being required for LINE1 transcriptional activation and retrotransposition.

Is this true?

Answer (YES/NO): YES